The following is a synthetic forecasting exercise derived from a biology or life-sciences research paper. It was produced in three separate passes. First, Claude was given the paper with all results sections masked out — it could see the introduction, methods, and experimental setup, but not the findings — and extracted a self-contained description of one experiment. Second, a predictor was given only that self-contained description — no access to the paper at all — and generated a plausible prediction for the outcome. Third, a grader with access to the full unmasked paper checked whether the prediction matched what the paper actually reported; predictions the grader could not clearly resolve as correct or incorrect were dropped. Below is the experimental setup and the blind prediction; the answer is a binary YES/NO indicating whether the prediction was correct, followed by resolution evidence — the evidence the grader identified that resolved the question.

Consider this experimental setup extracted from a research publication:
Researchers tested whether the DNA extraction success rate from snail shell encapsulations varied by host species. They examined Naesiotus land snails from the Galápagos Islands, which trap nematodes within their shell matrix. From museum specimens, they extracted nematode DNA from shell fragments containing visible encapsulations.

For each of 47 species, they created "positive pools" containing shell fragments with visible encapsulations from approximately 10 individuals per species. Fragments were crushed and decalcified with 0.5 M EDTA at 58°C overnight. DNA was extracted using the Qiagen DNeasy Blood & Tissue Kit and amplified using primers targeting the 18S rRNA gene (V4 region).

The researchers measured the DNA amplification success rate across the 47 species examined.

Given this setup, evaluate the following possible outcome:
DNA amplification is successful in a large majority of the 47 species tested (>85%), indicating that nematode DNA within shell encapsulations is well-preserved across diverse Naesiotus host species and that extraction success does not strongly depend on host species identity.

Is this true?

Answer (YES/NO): YES